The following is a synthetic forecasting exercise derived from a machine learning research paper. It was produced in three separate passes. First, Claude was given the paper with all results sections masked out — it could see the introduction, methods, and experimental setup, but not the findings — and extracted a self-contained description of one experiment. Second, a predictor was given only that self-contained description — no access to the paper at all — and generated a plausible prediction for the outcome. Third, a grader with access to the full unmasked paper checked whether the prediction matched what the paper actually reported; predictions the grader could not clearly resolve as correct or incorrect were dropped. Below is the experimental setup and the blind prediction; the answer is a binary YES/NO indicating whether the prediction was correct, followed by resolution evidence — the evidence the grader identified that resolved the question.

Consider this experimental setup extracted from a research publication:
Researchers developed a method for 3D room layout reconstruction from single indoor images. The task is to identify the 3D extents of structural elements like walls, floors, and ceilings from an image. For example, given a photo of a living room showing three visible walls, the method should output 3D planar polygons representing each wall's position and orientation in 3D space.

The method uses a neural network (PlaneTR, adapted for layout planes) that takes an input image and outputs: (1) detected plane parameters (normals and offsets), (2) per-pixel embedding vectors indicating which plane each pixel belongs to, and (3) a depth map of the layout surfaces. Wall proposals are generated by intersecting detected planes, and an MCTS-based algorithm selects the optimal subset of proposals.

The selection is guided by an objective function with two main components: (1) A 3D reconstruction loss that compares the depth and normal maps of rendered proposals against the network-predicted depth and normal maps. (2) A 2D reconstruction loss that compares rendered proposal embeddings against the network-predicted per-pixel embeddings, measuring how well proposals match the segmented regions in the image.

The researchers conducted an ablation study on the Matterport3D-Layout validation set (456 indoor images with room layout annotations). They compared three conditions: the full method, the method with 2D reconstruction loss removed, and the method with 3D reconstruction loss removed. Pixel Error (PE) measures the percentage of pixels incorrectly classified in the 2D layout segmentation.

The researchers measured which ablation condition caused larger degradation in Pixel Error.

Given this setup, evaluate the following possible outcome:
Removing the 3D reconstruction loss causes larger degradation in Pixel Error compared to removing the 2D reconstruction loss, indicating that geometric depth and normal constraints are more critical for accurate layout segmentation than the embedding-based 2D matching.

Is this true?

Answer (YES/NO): NO